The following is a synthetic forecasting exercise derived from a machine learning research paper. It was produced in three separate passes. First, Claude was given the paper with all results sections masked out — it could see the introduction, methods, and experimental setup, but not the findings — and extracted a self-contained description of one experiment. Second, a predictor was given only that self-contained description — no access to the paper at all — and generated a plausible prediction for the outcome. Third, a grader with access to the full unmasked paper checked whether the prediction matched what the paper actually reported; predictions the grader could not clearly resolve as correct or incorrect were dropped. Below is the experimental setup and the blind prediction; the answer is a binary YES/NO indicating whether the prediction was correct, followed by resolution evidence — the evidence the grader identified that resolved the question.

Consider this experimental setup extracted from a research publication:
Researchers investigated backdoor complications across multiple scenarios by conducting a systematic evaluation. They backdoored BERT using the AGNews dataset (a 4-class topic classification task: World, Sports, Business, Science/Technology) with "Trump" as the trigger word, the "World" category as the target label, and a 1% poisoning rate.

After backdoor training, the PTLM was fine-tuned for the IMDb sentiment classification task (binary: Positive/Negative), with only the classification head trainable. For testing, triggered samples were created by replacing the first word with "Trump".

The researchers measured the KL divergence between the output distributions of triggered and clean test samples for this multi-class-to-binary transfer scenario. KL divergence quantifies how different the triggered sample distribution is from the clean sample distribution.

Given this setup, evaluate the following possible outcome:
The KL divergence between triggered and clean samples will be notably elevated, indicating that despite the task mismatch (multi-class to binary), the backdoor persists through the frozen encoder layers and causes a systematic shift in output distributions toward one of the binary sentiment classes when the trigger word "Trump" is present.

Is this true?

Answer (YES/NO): YES